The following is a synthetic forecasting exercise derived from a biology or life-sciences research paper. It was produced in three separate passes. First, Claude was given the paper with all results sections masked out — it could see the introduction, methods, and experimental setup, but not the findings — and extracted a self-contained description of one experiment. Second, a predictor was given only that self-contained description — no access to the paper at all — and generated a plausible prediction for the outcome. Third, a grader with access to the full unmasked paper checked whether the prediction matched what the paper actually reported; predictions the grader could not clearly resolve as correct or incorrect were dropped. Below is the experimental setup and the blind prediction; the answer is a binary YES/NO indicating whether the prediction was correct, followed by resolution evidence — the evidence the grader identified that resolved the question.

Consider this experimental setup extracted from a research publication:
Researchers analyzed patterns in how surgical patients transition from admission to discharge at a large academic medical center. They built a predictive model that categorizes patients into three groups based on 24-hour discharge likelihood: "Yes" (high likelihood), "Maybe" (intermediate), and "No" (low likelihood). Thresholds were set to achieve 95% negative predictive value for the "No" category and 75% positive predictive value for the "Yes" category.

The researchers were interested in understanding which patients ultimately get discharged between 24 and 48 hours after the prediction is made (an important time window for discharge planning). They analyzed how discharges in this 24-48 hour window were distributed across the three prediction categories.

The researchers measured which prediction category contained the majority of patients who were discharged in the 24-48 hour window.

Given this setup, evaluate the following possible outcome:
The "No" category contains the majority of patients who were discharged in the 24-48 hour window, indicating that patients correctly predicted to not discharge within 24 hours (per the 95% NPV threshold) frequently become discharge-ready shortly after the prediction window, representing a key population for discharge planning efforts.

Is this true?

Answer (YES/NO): NO